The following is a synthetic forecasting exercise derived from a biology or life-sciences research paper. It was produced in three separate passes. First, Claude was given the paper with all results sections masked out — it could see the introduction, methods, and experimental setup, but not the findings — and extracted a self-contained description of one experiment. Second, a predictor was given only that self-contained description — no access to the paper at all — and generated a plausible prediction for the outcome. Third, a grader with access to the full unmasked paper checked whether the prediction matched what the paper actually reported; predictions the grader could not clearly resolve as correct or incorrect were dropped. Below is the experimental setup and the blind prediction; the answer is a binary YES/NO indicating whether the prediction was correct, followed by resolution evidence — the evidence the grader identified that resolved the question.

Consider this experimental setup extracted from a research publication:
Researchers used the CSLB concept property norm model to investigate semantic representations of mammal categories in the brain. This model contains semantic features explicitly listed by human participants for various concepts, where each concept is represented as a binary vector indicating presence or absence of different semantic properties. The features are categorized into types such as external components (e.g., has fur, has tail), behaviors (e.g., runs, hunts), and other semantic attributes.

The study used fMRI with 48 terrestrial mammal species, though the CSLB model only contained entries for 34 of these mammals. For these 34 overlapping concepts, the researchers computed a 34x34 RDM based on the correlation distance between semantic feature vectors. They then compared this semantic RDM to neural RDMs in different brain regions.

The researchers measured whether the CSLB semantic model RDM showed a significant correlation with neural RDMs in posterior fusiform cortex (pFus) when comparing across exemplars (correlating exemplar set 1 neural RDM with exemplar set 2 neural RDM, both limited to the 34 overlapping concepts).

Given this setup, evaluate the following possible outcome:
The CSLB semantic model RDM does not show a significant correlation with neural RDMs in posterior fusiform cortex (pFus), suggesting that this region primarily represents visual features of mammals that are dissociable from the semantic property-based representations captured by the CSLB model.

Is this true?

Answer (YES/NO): NO